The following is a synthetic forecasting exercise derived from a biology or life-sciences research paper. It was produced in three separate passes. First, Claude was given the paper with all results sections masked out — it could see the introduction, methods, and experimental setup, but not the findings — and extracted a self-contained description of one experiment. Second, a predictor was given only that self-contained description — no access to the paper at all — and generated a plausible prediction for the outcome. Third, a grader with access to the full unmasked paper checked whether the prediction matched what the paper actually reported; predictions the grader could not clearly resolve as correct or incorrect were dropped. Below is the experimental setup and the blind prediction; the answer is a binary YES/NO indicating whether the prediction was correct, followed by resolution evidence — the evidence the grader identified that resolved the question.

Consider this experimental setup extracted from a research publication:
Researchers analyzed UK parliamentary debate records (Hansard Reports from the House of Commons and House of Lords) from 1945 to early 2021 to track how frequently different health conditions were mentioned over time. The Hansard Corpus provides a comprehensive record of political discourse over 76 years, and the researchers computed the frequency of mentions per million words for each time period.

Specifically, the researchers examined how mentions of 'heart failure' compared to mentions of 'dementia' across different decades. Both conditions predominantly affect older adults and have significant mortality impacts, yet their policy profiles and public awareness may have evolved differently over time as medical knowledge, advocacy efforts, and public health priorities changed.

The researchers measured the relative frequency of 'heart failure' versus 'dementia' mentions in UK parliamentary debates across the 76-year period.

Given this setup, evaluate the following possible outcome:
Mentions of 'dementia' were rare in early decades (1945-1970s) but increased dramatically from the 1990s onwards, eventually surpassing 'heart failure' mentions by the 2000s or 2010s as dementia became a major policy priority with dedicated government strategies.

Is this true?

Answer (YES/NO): NO